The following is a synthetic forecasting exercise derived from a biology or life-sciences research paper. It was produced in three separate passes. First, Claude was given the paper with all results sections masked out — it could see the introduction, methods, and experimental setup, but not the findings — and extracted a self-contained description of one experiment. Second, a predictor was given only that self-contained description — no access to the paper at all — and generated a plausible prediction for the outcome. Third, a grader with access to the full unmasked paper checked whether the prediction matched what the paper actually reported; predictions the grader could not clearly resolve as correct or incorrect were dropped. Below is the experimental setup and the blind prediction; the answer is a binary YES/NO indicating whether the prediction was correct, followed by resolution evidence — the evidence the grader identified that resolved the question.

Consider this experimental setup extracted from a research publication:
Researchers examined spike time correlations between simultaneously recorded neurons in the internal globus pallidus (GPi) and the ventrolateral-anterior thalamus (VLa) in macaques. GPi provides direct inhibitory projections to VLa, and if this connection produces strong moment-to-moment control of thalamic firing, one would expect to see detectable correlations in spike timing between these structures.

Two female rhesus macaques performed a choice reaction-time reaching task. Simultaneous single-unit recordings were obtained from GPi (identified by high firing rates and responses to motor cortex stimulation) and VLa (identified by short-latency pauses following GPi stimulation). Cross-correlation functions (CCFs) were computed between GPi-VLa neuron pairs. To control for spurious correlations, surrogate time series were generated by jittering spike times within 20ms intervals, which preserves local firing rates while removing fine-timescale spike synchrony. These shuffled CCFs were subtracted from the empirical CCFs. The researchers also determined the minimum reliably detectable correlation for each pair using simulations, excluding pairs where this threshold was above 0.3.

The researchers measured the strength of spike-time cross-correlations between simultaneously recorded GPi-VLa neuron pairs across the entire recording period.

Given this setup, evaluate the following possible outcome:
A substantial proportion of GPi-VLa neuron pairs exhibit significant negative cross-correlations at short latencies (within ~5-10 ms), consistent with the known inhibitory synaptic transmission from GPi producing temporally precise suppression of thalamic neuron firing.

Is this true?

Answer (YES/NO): NO